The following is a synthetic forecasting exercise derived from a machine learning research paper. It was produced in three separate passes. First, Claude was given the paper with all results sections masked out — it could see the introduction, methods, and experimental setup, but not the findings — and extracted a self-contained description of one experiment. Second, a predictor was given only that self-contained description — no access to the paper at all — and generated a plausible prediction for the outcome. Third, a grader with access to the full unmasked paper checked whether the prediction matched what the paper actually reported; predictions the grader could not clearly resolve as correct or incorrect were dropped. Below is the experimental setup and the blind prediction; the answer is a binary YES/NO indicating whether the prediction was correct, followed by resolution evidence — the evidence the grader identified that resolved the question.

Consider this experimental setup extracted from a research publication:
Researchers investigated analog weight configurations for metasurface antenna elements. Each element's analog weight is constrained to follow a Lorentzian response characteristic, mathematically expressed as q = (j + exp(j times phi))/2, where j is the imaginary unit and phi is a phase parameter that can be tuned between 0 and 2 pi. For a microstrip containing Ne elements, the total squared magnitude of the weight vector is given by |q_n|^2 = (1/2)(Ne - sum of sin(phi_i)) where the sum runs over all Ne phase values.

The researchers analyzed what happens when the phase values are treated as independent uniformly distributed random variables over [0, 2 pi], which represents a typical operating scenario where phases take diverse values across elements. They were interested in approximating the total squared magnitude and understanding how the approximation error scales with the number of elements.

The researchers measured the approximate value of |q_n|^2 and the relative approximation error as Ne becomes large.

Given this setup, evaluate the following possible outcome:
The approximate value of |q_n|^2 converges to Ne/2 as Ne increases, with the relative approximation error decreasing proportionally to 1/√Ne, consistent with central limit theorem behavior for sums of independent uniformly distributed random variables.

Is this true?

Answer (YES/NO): YES